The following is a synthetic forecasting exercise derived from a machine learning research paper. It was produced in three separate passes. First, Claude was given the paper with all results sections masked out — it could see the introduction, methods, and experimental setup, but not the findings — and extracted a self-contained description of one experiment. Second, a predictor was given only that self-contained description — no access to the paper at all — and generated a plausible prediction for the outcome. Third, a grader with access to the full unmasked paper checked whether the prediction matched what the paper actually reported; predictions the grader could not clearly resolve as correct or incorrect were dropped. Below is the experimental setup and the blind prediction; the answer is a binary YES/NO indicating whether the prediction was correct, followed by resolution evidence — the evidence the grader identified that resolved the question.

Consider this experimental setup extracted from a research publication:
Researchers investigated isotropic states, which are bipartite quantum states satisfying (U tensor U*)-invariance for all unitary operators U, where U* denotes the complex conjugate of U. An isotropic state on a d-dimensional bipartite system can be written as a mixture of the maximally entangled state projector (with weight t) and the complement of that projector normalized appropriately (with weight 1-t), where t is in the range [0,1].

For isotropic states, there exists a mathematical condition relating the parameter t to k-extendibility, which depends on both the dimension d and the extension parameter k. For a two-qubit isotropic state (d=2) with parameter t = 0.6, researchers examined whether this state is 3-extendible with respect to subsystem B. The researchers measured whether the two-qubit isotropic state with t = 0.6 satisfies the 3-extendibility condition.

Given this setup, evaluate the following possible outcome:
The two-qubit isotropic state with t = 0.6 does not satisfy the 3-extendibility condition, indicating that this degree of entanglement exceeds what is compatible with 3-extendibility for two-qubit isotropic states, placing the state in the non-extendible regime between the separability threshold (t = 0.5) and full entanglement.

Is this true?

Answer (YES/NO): NO